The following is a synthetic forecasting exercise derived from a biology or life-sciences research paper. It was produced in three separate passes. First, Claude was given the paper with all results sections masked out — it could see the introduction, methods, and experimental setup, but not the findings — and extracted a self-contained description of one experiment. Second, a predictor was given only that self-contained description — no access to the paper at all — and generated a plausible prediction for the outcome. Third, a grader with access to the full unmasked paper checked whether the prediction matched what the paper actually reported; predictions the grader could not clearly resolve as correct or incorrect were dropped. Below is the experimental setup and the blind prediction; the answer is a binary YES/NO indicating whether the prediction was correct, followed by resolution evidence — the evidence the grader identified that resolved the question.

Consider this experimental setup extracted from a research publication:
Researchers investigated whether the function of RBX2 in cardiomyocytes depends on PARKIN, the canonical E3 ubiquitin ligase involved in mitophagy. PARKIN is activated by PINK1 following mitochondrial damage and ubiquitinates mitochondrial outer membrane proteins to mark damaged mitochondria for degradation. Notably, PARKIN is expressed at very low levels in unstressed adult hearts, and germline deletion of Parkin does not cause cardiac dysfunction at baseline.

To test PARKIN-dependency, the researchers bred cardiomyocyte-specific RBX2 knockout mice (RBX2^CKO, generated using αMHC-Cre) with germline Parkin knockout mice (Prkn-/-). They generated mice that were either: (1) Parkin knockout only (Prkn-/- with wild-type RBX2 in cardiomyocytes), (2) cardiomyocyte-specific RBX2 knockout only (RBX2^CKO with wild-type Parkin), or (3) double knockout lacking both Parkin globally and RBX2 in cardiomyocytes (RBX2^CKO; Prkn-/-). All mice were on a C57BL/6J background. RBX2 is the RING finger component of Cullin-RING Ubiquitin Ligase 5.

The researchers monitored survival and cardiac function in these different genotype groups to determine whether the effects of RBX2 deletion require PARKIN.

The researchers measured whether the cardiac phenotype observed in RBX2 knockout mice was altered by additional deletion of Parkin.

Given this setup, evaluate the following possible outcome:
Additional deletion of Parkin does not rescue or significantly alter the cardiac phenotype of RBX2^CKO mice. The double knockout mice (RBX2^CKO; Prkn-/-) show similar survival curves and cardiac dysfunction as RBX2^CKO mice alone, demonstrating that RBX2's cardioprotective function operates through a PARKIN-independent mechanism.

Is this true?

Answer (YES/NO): YES